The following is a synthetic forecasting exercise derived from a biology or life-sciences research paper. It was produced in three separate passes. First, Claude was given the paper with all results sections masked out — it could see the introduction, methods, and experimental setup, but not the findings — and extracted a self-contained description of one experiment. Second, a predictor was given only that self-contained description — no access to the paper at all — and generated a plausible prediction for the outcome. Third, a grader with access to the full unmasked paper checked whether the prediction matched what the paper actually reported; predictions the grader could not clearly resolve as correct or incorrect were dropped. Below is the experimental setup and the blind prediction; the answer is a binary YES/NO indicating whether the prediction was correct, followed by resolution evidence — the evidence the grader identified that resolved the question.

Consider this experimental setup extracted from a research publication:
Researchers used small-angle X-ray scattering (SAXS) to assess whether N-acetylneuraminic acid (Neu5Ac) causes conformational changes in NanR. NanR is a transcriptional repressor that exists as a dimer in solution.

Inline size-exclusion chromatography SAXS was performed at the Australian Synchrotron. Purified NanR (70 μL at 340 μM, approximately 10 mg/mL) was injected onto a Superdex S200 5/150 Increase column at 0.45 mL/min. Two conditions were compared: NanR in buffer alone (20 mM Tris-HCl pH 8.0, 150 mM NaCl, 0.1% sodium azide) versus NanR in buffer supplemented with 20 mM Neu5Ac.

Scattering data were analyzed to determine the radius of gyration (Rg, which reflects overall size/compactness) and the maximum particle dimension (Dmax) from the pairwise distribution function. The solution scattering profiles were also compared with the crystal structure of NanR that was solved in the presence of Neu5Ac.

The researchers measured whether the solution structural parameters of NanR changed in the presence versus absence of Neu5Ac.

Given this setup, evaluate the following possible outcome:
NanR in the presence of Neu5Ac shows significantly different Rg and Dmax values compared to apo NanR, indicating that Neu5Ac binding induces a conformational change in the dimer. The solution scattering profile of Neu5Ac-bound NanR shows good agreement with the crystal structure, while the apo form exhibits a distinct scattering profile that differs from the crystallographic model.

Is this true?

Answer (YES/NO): YES